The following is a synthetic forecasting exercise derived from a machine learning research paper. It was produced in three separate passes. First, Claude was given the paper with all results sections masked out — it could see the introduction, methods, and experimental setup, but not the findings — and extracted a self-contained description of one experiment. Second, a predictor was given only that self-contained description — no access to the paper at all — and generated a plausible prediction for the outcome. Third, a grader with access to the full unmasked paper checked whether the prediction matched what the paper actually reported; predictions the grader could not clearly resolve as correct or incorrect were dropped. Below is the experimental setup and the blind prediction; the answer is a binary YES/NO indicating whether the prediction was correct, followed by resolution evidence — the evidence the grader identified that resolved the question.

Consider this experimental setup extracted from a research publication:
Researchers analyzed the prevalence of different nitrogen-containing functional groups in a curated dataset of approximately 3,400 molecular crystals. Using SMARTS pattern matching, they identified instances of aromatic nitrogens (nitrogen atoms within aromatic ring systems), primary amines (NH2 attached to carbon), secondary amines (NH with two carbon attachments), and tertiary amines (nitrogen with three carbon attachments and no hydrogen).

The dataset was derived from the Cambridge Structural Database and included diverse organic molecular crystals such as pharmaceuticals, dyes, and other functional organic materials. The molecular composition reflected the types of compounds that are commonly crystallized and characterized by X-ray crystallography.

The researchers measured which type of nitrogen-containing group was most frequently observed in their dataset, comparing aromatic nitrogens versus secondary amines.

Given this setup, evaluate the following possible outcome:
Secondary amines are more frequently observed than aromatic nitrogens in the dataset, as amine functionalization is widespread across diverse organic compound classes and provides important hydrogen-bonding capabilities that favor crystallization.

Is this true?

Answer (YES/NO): NO